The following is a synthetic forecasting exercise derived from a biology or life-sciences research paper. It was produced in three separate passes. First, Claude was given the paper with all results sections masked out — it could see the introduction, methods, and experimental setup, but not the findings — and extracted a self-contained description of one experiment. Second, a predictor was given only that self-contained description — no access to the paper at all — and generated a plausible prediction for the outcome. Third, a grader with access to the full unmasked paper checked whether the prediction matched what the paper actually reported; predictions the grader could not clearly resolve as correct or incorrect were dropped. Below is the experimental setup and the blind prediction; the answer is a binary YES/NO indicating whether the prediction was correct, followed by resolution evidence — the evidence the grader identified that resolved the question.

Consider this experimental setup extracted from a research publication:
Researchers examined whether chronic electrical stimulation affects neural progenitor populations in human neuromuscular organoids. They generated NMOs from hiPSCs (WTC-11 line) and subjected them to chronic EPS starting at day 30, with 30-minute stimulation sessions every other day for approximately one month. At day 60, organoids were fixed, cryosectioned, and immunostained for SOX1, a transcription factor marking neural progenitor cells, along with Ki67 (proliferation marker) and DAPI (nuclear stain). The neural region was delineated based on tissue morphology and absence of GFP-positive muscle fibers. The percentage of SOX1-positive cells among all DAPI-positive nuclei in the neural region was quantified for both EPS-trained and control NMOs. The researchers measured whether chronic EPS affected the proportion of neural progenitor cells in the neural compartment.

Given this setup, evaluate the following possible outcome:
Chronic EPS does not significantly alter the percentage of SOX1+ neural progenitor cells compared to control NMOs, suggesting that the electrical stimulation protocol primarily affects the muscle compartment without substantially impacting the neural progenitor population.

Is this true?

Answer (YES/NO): YES